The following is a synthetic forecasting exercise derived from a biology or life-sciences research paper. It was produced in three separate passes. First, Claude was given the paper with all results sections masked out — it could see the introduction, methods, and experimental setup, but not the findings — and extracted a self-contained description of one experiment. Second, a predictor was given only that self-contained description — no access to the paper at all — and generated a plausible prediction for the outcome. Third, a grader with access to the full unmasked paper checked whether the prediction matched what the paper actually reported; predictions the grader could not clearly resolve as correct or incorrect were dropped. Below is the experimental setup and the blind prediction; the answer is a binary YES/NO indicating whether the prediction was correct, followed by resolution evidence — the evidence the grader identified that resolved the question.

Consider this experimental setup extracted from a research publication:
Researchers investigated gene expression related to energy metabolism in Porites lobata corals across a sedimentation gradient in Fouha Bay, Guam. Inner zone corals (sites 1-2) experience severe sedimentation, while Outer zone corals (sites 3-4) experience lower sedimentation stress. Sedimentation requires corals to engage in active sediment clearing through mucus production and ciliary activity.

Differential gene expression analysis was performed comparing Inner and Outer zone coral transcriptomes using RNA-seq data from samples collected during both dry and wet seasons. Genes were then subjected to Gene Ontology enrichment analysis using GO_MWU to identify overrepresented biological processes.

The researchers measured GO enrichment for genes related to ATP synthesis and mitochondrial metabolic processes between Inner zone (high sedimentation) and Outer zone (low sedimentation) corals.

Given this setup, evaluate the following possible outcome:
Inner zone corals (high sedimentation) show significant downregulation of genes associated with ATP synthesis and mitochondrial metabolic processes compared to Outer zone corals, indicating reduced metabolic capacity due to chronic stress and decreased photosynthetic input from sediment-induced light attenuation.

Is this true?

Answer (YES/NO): YES